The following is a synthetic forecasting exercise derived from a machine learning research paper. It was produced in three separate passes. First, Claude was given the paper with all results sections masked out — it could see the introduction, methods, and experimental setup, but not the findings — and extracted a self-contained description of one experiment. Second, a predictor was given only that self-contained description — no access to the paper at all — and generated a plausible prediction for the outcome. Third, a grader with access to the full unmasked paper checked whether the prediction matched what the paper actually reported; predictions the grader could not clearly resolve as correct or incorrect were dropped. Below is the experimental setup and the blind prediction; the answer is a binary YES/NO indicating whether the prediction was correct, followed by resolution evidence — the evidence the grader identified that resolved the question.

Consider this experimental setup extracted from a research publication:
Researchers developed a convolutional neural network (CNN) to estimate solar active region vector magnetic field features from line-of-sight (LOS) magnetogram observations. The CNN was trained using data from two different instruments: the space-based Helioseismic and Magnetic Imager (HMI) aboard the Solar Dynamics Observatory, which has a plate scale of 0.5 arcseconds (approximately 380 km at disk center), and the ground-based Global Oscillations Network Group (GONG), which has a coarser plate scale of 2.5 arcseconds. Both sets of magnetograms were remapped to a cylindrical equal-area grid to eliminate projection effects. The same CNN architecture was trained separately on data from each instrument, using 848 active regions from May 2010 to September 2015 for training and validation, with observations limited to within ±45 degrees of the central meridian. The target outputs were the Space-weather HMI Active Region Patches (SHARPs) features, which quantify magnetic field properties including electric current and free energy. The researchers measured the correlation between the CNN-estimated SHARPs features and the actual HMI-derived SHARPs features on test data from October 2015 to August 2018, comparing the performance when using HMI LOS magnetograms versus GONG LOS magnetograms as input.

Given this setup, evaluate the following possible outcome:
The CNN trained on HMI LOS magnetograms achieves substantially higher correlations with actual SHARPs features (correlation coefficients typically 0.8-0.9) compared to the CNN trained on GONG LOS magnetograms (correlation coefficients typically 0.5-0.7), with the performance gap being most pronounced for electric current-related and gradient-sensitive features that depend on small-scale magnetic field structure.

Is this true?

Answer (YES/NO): NO